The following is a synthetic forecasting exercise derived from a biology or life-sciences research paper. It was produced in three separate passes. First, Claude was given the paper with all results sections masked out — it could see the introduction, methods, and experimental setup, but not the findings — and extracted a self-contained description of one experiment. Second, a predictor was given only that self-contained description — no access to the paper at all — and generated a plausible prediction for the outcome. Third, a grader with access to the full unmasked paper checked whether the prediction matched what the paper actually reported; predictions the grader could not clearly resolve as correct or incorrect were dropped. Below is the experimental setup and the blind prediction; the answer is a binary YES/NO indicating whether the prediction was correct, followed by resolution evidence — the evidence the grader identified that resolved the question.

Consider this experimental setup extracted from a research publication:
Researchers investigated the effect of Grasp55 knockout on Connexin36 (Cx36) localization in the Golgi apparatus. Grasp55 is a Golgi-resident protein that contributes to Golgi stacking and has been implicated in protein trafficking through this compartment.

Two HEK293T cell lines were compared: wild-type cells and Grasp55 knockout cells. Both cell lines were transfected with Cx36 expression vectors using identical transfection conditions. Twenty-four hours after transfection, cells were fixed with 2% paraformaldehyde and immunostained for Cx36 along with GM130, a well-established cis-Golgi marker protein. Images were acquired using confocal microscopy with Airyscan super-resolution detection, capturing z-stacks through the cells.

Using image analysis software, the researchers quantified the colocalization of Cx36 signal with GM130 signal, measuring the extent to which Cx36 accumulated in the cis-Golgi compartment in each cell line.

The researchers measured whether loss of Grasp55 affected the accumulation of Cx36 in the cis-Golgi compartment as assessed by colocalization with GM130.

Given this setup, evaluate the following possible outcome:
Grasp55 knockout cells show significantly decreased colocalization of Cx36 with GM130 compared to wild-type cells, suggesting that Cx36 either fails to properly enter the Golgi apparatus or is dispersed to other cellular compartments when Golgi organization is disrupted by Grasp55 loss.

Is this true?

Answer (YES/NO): NO